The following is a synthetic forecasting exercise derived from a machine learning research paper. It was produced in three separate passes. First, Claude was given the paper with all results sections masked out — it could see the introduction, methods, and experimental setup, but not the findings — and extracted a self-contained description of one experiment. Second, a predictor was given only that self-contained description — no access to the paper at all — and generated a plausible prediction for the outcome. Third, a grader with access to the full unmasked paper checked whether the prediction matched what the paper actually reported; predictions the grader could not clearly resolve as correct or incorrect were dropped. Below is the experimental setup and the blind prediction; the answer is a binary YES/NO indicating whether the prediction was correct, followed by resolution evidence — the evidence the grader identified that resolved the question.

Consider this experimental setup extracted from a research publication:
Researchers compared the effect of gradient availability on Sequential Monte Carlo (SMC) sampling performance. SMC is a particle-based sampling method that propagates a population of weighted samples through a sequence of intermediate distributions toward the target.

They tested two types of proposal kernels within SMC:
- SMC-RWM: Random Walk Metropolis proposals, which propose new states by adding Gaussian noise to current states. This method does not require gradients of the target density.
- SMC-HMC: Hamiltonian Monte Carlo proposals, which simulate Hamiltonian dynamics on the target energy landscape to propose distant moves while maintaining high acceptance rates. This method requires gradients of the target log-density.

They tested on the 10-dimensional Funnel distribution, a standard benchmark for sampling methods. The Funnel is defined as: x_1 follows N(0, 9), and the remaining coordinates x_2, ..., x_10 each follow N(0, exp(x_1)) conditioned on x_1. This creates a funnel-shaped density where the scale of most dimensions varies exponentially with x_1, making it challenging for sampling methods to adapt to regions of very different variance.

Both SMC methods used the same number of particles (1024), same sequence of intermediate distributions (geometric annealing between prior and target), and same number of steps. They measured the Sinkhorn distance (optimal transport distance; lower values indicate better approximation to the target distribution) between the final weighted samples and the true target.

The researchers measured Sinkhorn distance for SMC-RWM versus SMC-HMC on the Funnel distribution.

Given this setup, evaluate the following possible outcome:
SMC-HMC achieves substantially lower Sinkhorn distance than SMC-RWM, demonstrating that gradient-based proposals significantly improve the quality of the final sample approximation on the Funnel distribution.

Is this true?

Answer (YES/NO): NO